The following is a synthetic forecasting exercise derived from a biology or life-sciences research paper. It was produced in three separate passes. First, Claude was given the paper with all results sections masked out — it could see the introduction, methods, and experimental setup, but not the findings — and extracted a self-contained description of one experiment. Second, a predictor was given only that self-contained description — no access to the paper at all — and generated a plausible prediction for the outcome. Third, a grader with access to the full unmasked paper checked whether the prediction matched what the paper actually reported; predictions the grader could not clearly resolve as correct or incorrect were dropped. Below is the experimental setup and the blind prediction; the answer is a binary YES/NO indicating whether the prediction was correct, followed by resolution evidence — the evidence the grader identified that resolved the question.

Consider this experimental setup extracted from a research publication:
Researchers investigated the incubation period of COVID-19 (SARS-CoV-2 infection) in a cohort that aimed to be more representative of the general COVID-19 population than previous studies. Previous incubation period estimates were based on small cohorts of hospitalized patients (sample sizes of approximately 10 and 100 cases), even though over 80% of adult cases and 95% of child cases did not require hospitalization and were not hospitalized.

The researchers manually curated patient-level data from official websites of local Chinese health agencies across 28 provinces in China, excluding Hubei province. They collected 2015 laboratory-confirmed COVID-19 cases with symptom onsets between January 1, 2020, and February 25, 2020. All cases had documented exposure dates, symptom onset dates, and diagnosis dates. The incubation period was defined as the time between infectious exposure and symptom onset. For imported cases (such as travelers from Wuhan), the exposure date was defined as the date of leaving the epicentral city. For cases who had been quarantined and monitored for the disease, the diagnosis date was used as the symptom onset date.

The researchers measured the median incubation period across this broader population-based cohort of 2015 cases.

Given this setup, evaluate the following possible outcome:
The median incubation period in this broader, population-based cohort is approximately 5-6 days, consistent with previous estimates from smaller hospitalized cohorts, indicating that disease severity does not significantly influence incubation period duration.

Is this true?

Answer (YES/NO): NO